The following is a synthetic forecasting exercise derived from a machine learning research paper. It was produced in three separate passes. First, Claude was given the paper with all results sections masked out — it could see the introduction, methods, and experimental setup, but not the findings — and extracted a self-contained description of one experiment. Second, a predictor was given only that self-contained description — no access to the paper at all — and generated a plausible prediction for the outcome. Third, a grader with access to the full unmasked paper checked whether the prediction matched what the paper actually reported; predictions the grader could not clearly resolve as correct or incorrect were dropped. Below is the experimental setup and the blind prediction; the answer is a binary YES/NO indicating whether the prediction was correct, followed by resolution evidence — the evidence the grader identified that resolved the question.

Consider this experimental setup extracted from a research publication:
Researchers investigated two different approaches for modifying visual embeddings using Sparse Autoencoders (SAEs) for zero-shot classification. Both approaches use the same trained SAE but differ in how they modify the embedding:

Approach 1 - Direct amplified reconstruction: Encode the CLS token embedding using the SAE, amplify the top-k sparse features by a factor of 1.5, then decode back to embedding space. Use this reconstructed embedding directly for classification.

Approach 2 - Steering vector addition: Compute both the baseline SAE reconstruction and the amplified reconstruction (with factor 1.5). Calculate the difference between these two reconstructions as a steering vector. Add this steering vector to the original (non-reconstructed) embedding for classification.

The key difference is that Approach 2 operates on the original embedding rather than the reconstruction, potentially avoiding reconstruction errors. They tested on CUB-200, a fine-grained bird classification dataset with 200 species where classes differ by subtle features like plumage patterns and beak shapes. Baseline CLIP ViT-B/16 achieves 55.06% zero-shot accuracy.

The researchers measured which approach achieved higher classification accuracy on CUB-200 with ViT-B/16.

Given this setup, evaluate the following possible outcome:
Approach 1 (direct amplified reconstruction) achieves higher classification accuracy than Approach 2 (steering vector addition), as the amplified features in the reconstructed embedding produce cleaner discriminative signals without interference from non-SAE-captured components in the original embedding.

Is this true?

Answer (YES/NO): NO